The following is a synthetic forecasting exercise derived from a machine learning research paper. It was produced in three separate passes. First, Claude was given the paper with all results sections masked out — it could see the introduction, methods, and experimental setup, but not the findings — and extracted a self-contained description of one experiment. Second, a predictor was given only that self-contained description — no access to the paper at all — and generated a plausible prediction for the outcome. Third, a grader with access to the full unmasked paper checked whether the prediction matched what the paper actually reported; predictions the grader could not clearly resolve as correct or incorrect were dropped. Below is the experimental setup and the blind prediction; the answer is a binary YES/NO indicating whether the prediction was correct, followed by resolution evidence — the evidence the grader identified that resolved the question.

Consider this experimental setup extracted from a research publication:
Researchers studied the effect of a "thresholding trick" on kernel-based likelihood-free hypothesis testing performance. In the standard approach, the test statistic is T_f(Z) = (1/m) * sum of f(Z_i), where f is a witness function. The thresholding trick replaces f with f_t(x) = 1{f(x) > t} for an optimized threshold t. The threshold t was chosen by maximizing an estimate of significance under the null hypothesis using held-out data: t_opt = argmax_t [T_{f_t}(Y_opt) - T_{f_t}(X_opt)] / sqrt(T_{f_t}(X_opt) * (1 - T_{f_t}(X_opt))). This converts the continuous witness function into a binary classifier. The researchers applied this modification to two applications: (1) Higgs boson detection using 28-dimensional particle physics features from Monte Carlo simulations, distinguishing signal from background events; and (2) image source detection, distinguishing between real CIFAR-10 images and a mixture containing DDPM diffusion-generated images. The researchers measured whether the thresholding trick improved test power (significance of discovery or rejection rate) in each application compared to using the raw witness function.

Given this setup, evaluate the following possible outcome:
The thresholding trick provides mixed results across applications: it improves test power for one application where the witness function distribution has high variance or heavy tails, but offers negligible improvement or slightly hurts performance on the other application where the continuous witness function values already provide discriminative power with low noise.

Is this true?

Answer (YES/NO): NO